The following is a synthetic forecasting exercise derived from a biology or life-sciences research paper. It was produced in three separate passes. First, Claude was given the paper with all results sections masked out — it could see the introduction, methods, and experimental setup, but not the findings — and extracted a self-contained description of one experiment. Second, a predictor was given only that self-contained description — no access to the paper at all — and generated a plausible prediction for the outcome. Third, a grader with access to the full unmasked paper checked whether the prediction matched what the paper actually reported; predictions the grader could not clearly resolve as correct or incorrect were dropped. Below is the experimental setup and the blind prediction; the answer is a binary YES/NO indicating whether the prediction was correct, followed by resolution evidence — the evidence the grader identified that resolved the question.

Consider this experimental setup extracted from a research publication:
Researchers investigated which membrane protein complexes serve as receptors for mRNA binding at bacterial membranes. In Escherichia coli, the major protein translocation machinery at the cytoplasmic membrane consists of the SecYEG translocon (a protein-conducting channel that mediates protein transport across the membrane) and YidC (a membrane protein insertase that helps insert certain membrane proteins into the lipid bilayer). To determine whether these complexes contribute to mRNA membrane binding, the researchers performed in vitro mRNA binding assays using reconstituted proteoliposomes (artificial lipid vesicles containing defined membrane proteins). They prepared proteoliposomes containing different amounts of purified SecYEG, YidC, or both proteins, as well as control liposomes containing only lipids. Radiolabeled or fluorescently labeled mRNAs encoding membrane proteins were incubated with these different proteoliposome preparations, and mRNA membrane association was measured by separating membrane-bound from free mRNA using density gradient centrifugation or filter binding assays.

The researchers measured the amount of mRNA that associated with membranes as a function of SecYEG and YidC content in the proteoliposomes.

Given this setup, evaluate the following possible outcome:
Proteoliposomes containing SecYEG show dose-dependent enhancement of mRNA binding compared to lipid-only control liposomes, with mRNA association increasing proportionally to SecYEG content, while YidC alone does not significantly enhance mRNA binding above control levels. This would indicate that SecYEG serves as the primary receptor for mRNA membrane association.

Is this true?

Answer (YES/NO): NO